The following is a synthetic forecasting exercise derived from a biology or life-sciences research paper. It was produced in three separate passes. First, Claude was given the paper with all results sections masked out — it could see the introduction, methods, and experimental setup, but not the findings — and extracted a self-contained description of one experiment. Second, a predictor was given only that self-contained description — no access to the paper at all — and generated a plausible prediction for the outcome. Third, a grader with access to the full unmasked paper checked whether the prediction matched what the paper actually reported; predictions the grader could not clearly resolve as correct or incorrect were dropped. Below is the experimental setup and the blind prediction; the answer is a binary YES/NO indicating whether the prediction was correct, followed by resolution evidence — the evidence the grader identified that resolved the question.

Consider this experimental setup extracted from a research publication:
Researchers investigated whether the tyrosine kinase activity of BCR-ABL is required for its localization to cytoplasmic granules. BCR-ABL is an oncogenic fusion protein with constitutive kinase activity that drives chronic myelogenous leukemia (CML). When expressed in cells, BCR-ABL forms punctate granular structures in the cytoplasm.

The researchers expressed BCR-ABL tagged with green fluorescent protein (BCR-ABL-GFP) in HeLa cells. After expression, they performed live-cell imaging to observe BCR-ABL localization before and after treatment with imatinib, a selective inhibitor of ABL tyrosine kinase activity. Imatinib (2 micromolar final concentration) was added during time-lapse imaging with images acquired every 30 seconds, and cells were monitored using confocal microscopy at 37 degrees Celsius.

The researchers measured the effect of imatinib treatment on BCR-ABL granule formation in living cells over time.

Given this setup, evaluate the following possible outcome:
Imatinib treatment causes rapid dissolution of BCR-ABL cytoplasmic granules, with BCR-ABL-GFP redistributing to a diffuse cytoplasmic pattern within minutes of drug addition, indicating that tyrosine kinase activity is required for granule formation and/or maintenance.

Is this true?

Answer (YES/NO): YES